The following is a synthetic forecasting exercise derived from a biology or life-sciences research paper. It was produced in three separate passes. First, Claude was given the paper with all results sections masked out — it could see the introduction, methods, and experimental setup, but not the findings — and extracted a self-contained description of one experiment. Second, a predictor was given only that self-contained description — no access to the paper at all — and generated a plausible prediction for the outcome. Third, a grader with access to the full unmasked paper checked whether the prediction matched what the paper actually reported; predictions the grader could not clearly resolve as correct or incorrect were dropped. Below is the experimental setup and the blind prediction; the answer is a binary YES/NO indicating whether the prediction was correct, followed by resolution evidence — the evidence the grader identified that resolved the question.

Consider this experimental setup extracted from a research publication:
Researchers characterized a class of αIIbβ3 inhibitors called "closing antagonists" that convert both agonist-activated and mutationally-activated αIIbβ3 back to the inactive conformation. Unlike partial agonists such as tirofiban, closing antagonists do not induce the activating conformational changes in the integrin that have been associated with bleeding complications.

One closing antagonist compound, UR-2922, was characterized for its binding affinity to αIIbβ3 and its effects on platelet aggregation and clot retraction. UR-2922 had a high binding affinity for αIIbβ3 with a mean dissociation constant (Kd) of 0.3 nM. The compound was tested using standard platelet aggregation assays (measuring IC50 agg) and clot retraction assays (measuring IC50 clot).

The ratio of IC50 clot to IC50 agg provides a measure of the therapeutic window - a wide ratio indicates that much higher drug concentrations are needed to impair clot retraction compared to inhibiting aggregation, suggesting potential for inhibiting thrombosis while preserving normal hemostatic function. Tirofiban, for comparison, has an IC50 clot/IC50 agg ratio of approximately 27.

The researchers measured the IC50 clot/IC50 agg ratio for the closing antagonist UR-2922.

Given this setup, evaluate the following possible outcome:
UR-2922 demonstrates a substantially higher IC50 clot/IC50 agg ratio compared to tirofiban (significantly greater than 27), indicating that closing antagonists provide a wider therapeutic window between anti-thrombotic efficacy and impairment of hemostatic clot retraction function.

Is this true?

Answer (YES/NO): NO